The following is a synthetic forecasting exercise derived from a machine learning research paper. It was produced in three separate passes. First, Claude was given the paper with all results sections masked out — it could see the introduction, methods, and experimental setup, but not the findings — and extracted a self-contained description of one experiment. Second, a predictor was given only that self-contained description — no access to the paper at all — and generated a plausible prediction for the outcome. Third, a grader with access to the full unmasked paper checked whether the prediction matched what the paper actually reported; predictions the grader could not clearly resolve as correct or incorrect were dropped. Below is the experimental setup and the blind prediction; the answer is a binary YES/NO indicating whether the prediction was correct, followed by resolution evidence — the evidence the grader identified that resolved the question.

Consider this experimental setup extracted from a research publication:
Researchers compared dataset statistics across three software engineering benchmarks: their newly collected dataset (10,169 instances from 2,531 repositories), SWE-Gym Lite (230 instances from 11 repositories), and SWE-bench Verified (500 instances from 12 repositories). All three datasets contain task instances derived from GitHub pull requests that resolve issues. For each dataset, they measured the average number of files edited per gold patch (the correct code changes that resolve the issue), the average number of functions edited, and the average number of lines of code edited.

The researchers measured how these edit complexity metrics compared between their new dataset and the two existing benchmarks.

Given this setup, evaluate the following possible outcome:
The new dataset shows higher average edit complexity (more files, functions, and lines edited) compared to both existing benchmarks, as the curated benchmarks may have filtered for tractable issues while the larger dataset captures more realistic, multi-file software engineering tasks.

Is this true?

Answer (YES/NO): YES